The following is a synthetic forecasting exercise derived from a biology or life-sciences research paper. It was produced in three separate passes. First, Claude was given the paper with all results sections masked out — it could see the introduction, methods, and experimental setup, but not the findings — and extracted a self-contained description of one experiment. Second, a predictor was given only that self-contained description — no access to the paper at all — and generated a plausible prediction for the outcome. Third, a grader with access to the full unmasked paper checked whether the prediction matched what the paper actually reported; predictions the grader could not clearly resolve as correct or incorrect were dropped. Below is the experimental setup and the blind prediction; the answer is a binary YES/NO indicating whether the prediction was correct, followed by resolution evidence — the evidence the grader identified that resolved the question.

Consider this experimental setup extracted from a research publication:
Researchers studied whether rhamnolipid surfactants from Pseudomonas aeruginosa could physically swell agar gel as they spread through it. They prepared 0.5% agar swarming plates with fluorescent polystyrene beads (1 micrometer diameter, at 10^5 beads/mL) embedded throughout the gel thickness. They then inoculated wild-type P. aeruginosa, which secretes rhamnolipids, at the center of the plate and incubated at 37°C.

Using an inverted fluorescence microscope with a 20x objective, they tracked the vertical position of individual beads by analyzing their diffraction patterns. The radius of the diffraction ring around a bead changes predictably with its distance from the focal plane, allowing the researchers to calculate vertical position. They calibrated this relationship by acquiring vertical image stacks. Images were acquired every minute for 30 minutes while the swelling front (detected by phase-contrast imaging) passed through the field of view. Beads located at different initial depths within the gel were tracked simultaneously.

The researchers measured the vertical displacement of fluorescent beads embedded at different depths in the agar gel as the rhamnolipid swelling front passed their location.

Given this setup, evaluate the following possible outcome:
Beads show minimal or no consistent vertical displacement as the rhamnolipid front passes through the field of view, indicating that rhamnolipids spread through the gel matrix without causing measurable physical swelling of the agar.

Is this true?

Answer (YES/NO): NO